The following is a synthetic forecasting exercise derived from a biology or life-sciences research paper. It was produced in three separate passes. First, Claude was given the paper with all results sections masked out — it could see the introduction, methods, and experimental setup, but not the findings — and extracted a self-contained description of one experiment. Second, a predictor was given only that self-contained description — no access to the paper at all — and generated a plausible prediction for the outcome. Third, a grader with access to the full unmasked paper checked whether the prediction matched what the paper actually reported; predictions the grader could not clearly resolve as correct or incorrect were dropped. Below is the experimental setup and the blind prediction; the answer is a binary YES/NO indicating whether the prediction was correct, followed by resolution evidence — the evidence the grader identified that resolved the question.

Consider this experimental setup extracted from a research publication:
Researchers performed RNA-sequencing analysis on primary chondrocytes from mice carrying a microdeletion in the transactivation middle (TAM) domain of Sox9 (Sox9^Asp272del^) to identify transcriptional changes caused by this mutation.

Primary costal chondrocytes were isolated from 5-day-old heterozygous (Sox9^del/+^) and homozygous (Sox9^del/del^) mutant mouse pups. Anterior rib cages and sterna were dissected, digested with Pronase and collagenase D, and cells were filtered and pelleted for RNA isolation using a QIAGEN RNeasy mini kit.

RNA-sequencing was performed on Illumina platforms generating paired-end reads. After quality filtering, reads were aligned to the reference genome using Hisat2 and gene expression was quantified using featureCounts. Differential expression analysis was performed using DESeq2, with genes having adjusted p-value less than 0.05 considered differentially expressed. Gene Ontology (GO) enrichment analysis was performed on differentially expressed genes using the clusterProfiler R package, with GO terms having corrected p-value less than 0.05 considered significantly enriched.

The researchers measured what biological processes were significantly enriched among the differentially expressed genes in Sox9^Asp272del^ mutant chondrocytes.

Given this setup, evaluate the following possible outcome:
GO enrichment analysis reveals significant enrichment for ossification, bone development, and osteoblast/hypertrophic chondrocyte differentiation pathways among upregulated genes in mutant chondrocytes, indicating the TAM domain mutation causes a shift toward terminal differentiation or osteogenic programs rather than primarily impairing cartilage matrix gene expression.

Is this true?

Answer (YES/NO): NO